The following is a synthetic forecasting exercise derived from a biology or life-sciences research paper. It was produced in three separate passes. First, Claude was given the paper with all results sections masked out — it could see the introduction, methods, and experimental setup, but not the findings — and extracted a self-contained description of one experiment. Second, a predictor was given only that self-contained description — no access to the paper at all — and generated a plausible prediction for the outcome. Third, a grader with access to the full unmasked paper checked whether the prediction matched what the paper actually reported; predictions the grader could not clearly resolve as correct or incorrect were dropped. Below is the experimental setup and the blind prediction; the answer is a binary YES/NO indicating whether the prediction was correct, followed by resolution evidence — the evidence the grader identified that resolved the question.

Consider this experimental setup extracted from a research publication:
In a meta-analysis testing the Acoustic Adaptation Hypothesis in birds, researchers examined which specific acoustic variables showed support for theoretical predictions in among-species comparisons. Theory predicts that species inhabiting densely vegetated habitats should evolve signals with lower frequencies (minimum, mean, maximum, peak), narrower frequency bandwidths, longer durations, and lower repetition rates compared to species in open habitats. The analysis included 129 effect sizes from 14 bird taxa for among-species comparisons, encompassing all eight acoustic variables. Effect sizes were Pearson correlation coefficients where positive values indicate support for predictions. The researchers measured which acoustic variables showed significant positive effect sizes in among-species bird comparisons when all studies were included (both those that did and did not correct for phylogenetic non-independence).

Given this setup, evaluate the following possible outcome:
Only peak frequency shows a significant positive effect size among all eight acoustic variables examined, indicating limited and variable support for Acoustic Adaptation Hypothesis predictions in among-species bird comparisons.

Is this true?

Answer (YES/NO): NO